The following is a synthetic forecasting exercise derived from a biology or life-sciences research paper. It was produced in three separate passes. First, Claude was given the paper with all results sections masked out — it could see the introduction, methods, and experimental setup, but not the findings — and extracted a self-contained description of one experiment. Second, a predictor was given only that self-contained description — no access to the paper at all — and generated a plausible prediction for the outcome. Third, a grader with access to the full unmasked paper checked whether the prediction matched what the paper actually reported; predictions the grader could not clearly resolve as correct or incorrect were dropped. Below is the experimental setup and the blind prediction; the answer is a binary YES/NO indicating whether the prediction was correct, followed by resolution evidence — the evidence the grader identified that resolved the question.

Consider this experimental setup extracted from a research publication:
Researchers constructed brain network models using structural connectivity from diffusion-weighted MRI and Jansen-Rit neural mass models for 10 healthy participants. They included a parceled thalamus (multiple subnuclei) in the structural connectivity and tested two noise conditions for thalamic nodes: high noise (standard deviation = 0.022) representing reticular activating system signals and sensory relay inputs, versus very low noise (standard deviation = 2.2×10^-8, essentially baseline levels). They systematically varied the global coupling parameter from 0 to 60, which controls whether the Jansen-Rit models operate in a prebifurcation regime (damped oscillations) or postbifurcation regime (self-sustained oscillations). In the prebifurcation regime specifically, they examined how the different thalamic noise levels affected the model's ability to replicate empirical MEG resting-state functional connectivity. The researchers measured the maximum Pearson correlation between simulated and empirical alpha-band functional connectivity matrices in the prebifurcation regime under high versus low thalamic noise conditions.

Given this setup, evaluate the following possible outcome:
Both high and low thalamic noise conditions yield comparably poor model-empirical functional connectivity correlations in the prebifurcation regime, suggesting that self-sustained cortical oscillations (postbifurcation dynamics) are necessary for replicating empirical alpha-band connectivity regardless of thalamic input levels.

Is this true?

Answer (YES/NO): NO